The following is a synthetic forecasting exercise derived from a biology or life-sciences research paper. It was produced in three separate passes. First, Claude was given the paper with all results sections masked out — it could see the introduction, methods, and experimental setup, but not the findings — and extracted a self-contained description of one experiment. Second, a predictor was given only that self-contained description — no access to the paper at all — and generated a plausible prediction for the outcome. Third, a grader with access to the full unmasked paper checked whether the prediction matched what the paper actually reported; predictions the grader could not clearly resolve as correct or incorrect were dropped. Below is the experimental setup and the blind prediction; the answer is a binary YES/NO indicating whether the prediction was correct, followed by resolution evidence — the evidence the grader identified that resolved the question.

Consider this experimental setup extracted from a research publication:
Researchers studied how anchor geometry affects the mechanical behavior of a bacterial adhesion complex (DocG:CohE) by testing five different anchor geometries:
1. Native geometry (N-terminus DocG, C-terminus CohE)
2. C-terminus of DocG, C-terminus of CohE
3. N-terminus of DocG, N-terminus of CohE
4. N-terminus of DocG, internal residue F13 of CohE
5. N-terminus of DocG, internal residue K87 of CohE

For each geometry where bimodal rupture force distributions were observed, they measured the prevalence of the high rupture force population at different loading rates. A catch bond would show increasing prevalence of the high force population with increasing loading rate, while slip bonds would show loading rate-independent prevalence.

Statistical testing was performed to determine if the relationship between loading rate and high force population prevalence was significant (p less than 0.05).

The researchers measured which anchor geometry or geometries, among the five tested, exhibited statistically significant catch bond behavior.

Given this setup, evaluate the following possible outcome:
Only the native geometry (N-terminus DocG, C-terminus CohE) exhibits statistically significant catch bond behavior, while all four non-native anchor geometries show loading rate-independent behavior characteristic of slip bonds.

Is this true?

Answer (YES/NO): NO